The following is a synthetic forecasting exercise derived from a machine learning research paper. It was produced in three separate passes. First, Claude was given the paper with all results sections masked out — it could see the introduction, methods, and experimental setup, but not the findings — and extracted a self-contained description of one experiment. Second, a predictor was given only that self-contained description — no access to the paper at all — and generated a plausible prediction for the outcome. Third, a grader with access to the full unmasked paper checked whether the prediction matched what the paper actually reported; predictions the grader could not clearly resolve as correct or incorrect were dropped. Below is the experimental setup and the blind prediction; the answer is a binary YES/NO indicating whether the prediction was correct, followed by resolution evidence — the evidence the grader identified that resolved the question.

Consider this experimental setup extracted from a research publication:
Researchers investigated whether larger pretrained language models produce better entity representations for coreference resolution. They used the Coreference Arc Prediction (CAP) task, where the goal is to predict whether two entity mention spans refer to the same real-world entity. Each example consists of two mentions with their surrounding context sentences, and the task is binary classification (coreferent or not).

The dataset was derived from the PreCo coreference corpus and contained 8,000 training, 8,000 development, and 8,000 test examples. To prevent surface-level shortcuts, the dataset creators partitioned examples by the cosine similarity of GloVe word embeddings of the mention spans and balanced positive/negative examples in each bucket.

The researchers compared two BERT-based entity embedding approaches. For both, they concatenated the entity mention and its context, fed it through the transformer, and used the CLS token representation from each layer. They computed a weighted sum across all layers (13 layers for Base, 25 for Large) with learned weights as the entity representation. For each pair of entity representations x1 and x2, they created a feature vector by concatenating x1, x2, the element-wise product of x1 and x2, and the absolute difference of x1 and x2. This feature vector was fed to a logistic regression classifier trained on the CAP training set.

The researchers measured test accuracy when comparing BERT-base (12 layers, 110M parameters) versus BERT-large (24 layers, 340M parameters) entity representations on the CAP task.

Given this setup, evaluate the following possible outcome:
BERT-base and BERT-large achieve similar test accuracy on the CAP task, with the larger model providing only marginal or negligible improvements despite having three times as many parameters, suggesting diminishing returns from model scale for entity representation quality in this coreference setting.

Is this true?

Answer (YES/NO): NO